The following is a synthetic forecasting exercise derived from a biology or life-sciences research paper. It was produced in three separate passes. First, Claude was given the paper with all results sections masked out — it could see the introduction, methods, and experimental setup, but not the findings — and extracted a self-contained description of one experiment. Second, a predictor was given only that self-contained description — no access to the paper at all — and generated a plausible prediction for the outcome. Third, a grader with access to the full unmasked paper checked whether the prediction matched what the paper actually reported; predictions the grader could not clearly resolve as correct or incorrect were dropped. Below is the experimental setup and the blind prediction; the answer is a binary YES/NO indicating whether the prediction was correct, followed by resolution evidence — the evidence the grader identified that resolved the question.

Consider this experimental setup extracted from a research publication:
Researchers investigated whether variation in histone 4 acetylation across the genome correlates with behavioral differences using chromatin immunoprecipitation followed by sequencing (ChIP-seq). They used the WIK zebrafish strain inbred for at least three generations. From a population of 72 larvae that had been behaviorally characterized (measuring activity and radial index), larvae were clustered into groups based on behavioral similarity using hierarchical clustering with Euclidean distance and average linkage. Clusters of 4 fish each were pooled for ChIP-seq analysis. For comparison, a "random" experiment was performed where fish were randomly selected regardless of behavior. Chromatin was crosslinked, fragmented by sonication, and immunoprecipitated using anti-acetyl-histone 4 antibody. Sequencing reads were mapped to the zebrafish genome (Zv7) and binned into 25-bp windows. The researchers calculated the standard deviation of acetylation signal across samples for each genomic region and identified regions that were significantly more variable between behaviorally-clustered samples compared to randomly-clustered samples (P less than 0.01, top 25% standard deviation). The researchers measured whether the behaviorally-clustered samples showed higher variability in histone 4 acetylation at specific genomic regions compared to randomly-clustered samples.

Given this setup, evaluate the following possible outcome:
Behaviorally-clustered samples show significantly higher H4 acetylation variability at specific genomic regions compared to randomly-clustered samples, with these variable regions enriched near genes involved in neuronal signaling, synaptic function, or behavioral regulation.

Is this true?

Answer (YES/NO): YES